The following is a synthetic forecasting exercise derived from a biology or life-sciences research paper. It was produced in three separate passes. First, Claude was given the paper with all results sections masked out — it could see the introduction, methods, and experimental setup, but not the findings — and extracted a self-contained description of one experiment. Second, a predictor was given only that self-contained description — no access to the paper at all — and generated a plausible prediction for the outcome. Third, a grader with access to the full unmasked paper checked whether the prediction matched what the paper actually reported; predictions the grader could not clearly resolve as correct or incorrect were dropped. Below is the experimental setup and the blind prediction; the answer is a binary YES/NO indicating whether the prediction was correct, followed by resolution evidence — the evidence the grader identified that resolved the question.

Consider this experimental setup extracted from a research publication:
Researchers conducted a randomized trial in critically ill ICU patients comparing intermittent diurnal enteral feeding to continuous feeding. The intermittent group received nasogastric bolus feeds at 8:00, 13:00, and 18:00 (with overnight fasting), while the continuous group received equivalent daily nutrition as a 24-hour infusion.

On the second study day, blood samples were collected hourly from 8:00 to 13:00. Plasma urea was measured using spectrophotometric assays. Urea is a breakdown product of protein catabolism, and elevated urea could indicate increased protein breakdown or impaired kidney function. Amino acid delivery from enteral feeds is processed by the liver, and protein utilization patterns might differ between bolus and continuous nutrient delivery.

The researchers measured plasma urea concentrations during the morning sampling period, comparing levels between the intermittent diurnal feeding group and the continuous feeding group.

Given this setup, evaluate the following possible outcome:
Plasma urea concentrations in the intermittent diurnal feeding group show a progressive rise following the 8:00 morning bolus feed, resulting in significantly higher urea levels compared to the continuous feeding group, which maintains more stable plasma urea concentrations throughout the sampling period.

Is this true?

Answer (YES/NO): NO